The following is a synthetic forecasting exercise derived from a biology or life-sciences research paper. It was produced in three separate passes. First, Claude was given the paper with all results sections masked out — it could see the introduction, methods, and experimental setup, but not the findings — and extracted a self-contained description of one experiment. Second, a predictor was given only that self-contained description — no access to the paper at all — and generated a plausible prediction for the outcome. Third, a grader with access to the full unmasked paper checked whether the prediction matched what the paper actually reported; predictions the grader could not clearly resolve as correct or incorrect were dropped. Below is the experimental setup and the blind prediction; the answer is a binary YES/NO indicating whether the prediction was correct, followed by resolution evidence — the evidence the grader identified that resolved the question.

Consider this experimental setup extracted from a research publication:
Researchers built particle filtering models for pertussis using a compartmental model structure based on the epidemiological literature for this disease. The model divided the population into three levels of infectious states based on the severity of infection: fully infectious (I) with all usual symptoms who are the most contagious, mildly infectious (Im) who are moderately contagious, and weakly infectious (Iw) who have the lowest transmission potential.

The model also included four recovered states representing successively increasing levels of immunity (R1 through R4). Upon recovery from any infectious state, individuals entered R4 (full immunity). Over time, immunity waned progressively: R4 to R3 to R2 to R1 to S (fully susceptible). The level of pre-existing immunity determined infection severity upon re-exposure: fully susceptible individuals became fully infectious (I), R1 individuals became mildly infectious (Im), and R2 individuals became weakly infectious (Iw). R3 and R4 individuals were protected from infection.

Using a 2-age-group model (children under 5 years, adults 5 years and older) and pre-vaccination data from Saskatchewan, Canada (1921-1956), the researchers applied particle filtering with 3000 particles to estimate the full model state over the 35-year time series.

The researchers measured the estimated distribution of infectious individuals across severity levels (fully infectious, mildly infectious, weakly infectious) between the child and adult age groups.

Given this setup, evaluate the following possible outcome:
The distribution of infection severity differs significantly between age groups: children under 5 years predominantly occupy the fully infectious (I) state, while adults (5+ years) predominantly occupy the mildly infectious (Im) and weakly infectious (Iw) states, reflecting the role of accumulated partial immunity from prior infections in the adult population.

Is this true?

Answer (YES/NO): YES